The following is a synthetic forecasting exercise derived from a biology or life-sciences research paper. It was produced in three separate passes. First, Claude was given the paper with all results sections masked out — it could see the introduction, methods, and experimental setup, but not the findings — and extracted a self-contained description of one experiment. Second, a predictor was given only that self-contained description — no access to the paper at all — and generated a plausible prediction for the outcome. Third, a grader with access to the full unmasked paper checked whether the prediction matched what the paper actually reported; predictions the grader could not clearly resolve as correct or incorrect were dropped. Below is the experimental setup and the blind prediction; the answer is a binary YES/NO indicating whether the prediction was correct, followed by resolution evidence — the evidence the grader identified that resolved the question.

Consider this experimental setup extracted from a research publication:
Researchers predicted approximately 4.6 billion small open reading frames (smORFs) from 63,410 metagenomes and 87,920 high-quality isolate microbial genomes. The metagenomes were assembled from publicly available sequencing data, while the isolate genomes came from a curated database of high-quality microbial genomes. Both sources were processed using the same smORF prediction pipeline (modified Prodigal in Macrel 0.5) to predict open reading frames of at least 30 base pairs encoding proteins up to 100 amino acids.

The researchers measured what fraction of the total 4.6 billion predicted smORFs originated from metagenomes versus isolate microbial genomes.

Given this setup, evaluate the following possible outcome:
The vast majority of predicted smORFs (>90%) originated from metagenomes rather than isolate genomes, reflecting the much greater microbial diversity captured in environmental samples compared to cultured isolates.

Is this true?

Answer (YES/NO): YES